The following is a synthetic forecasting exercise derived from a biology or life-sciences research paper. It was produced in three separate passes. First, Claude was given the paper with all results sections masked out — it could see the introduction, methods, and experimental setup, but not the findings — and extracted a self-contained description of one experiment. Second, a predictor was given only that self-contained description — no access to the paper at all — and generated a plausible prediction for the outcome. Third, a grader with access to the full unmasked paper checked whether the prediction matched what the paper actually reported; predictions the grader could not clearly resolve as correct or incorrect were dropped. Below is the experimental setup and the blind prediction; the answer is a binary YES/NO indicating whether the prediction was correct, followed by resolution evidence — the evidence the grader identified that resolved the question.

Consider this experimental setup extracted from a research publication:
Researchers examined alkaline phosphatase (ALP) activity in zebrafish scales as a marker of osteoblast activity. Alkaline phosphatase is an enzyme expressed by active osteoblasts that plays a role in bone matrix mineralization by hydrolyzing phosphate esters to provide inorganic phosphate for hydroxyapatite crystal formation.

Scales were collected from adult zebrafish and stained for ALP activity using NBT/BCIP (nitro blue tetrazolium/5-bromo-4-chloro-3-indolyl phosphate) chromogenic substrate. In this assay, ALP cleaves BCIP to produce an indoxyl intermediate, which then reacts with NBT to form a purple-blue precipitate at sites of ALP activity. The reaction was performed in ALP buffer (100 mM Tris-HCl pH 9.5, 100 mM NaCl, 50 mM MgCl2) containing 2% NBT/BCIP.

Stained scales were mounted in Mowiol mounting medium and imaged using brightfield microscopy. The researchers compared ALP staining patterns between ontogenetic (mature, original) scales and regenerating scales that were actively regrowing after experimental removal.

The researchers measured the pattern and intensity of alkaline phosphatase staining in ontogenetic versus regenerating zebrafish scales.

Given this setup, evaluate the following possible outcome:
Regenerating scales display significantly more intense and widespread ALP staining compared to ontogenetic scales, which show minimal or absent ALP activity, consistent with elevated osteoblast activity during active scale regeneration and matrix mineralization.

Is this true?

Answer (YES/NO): NO